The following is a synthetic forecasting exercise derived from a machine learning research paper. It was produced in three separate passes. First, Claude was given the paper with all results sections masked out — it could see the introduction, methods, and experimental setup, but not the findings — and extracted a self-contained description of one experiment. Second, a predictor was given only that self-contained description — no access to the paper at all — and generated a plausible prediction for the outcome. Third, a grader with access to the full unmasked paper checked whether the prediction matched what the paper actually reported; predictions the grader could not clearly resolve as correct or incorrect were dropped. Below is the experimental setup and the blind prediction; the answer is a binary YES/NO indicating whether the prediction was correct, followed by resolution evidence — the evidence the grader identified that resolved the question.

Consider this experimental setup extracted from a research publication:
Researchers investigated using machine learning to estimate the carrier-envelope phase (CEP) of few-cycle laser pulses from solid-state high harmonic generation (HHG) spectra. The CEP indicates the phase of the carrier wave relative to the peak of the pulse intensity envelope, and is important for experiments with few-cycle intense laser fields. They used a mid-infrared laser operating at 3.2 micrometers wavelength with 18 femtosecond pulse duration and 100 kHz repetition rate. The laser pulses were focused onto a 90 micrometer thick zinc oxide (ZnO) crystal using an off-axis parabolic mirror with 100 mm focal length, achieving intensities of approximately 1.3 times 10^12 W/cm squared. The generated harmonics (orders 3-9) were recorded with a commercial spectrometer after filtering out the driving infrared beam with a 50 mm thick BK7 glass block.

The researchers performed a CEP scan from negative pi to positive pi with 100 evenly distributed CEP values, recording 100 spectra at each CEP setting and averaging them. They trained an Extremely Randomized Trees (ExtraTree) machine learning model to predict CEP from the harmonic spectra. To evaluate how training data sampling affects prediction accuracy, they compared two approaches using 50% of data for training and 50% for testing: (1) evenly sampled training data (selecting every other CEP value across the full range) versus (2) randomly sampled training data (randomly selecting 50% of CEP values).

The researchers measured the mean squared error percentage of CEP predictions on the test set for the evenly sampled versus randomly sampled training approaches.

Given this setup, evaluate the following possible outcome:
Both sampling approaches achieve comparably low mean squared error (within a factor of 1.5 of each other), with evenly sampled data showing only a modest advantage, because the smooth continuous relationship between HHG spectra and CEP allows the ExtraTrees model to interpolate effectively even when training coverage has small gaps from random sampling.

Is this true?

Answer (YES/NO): NO